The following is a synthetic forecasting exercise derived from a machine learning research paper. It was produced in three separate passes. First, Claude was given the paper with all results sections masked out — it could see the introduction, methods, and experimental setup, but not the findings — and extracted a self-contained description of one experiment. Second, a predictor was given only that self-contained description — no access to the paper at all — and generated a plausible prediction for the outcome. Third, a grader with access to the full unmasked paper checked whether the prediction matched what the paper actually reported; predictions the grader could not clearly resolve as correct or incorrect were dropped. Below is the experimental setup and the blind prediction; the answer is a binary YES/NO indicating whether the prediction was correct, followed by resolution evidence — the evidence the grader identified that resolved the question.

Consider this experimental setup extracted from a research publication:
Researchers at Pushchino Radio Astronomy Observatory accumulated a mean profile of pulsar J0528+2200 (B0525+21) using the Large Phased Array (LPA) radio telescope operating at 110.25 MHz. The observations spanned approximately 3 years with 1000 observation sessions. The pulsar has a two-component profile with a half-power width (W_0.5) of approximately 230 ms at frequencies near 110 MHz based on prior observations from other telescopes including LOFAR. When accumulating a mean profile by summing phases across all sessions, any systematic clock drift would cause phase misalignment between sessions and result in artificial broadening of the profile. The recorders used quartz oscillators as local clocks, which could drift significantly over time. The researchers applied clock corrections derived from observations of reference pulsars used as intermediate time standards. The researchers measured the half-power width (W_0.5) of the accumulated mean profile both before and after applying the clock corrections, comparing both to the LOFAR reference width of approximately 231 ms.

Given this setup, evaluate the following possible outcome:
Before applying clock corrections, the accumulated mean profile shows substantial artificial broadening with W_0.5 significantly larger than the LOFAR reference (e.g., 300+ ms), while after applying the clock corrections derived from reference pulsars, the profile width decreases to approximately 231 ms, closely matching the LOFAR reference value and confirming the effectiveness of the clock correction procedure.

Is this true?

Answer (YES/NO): NO